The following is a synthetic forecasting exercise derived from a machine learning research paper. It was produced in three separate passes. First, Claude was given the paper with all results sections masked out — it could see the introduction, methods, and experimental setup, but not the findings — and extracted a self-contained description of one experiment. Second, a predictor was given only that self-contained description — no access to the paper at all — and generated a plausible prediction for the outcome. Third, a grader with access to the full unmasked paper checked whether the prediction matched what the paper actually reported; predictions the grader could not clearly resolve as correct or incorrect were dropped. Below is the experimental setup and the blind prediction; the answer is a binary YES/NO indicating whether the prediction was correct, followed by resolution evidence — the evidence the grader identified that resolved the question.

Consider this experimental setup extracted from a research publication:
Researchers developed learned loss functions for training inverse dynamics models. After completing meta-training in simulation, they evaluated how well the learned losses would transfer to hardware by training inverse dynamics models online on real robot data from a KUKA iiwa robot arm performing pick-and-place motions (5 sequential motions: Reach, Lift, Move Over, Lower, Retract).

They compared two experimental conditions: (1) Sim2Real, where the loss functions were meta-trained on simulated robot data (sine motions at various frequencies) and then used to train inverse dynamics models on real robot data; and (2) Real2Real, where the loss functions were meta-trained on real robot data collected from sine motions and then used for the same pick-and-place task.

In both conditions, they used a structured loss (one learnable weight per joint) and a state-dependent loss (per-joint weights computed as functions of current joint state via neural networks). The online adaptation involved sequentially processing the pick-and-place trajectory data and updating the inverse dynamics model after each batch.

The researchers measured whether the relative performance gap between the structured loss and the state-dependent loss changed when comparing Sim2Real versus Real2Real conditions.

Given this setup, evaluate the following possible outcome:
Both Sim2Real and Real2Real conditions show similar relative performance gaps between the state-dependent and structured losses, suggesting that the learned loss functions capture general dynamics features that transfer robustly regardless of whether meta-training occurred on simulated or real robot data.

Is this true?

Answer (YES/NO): NO